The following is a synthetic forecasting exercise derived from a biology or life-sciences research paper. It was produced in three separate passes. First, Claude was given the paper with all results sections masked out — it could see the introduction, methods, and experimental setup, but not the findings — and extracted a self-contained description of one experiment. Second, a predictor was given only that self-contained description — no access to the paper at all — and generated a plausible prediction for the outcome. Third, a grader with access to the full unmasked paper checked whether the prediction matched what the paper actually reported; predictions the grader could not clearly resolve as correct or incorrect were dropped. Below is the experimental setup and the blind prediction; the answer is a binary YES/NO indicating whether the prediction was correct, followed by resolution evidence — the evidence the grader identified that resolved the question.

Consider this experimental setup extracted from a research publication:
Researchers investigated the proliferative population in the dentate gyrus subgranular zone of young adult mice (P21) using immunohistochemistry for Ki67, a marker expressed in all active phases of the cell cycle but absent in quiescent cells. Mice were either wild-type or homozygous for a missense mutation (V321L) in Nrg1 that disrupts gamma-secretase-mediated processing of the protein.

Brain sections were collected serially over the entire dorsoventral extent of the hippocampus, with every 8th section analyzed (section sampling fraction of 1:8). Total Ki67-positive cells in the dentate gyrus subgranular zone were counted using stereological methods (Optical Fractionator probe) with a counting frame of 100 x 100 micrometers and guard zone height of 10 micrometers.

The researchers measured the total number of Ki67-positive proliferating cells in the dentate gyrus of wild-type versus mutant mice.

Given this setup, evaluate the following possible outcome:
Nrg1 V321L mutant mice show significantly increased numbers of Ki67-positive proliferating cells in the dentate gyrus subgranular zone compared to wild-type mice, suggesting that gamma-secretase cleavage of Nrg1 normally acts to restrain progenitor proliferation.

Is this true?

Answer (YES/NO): NO